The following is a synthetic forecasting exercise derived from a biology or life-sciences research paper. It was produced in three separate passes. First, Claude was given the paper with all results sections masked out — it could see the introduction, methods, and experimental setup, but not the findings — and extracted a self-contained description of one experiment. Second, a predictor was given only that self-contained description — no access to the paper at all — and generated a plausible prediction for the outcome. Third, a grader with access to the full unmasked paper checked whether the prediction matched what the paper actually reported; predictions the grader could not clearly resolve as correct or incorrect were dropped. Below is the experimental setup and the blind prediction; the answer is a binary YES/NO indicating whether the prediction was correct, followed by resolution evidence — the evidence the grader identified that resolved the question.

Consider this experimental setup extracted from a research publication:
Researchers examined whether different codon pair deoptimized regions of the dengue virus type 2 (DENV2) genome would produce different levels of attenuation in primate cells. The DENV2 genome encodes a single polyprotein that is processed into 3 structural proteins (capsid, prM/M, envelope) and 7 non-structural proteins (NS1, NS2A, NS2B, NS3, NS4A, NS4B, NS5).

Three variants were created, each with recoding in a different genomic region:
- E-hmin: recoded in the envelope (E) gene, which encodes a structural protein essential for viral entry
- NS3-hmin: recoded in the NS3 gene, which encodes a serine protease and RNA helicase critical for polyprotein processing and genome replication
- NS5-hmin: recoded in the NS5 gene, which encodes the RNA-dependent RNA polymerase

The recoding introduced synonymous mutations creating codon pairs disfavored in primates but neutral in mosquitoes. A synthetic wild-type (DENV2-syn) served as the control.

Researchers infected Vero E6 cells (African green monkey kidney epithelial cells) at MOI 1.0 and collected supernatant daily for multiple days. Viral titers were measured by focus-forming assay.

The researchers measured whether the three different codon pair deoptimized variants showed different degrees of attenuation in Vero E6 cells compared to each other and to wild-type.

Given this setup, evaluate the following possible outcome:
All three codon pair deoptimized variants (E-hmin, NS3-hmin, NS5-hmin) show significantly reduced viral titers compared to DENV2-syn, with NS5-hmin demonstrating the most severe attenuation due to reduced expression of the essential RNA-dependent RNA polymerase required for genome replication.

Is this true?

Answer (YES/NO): NO